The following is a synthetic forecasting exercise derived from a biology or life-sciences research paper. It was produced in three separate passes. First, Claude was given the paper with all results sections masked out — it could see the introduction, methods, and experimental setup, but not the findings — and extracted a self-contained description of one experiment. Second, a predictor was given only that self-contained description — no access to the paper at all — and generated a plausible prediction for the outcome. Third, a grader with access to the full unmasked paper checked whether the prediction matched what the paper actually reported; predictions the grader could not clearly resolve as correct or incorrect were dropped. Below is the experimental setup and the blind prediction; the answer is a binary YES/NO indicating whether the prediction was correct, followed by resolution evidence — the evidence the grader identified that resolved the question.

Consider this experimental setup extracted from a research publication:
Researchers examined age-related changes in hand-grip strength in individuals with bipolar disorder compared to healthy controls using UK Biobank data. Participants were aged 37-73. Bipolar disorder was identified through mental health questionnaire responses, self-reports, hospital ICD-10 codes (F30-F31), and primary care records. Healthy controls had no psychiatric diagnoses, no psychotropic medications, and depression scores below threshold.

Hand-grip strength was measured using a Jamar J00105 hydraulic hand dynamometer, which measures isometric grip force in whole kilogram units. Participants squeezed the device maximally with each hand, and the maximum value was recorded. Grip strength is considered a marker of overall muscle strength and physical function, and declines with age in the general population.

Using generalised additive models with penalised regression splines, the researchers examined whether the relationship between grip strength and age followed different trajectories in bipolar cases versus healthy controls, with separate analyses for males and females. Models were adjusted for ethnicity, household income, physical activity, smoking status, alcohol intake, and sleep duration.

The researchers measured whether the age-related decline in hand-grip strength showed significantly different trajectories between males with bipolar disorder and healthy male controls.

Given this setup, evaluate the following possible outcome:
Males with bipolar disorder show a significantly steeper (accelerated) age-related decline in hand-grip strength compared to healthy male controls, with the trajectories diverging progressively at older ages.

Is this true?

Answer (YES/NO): NO